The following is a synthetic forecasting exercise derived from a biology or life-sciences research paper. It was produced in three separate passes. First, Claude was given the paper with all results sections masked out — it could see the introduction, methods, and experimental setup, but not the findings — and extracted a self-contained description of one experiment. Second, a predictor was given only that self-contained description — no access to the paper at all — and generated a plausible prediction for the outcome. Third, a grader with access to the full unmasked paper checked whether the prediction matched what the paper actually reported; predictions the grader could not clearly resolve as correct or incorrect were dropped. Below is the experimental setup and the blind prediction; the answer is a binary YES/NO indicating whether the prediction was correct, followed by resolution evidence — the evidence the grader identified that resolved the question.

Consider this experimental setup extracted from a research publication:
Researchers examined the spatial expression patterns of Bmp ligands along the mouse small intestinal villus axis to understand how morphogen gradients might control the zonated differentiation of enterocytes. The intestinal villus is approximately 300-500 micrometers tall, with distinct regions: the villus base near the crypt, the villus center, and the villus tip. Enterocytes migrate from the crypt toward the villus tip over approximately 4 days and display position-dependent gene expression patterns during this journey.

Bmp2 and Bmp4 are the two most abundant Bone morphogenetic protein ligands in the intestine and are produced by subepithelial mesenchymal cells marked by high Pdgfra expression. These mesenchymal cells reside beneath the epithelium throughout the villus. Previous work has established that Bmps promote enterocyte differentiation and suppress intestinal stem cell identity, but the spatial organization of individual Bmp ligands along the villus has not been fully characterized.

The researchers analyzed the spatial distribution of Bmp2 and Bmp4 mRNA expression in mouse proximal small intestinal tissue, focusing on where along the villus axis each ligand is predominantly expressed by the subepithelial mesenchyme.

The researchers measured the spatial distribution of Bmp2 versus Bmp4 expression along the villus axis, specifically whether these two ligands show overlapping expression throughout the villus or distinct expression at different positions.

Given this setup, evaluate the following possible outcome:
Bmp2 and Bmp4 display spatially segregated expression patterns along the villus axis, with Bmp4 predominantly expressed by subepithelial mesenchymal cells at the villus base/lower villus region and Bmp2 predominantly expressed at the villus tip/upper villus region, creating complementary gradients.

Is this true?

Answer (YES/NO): NO